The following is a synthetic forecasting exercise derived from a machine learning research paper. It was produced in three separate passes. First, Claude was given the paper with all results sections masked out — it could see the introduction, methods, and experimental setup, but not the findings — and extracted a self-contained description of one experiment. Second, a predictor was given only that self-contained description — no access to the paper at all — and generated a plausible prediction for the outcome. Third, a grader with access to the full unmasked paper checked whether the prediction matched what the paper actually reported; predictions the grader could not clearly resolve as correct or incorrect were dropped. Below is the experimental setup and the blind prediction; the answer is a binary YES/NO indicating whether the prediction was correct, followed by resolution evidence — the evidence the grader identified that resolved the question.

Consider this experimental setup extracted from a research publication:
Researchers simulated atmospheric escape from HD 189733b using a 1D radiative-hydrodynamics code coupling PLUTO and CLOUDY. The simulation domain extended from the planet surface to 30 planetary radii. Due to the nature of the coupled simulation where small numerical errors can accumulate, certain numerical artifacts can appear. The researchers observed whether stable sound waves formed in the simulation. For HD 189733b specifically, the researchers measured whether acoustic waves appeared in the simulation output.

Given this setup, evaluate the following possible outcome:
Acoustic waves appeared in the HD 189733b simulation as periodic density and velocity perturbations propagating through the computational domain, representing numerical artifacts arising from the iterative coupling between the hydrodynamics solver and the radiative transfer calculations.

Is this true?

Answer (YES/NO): YES